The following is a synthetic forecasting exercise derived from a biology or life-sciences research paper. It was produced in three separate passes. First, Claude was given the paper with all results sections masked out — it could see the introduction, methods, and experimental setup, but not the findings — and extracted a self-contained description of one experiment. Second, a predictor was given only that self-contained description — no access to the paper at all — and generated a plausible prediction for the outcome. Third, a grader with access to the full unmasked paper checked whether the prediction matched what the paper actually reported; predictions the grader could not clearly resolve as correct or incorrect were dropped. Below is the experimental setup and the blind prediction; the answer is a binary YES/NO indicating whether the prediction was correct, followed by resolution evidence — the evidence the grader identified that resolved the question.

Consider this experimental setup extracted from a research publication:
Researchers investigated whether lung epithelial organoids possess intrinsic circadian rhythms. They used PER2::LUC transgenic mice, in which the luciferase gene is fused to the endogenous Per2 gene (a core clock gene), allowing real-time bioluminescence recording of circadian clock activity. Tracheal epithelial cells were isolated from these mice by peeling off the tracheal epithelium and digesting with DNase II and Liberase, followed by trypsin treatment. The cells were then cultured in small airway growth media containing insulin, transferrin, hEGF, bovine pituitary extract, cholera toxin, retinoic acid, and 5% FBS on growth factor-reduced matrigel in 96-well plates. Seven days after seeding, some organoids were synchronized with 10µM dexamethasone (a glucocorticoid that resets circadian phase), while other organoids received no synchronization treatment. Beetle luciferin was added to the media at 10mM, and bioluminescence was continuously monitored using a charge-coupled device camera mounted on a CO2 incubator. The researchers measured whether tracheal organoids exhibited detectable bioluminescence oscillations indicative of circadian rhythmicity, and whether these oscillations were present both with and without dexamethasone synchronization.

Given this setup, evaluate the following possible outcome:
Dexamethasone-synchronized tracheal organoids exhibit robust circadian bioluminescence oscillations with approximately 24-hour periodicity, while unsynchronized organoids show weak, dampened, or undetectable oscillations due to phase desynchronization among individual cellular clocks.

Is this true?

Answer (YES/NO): NO